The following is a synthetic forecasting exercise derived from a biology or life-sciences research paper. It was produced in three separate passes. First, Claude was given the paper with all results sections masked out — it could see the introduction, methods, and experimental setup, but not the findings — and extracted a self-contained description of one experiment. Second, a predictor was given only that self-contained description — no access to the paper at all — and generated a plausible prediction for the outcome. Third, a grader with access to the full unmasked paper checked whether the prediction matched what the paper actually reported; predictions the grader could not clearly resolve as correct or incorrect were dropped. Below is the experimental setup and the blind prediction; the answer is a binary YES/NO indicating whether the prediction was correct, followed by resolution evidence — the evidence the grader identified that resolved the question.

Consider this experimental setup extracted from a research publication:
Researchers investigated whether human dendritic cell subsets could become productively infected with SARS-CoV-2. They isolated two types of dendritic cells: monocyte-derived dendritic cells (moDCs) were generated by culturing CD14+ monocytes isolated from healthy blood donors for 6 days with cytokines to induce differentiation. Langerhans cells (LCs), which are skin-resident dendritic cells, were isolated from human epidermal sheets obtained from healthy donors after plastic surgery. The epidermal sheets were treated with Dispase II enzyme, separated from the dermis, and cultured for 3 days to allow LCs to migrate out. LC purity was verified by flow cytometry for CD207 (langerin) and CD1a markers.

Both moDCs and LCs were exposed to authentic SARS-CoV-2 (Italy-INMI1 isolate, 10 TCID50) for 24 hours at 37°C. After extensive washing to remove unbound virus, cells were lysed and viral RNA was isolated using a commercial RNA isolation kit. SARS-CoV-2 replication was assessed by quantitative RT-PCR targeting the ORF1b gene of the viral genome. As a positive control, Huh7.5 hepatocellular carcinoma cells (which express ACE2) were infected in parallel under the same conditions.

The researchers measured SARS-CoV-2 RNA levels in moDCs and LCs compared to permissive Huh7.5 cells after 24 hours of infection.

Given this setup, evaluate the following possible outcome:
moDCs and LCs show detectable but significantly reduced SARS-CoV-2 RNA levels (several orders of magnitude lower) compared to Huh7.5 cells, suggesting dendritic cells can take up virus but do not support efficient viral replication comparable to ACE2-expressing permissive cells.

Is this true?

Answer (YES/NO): NO